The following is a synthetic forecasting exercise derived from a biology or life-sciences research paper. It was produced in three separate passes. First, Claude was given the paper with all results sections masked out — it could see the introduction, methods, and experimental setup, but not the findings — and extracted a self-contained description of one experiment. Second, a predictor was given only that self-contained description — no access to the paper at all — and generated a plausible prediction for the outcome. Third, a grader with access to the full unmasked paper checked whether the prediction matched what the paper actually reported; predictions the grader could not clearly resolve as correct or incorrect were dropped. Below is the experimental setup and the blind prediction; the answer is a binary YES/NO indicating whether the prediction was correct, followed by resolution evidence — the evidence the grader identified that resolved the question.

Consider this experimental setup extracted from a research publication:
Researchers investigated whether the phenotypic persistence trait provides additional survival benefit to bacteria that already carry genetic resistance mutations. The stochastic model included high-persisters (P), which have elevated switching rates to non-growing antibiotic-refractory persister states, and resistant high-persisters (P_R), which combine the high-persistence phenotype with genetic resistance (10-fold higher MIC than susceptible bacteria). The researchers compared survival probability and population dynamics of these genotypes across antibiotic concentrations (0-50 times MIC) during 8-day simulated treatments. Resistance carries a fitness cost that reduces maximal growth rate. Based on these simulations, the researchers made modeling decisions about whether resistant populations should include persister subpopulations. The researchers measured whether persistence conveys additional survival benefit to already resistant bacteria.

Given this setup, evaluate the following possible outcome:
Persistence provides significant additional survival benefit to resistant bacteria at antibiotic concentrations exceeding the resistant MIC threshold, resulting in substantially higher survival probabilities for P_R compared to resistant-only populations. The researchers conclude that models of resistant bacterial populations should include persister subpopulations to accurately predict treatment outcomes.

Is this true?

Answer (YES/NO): NO